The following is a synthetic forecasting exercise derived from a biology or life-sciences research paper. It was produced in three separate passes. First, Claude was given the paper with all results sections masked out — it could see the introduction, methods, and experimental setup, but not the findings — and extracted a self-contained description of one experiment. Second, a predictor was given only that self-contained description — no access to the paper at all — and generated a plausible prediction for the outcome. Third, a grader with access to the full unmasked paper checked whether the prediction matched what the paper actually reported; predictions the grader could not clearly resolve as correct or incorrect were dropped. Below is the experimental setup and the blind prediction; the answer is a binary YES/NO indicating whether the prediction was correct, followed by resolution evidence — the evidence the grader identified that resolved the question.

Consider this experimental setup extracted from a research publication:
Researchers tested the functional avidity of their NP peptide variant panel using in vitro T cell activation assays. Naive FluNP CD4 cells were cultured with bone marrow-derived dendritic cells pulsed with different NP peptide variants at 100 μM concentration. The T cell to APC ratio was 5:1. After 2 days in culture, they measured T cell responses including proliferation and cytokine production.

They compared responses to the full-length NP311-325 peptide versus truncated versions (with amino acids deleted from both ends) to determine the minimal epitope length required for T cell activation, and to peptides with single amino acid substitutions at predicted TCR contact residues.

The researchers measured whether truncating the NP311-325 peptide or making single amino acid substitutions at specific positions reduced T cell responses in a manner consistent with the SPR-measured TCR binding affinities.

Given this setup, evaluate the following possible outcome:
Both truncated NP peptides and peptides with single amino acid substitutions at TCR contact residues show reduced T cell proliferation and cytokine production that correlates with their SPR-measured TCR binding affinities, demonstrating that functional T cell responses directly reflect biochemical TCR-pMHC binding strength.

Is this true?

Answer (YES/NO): NO